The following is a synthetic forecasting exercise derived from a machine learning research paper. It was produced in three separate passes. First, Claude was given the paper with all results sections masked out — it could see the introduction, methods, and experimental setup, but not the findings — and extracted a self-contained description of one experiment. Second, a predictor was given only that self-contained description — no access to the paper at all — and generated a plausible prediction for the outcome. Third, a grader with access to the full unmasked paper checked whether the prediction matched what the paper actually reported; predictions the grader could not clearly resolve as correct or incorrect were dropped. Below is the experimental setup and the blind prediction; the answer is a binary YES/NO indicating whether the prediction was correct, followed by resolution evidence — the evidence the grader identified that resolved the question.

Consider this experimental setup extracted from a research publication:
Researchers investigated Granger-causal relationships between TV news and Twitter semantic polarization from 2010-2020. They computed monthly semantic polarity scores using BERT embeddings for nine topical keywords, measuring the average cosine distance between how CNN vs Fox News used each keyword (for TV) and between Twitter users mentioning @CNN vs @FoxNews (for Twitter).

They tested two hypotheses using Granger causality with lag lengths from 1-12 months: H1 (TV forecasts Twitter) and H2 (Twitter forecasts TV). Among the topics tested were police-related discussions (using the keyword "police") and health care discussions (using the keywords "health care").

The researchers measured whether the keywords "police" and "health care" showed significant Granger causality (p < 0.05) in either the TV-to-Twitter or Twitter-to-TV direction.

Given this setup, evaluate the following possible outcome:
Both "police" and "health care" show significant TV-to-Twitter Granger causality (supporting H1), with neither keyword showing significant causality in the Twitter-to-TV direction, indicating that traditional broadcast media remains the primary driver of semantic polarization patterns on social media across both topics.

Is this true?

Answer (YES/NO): NO